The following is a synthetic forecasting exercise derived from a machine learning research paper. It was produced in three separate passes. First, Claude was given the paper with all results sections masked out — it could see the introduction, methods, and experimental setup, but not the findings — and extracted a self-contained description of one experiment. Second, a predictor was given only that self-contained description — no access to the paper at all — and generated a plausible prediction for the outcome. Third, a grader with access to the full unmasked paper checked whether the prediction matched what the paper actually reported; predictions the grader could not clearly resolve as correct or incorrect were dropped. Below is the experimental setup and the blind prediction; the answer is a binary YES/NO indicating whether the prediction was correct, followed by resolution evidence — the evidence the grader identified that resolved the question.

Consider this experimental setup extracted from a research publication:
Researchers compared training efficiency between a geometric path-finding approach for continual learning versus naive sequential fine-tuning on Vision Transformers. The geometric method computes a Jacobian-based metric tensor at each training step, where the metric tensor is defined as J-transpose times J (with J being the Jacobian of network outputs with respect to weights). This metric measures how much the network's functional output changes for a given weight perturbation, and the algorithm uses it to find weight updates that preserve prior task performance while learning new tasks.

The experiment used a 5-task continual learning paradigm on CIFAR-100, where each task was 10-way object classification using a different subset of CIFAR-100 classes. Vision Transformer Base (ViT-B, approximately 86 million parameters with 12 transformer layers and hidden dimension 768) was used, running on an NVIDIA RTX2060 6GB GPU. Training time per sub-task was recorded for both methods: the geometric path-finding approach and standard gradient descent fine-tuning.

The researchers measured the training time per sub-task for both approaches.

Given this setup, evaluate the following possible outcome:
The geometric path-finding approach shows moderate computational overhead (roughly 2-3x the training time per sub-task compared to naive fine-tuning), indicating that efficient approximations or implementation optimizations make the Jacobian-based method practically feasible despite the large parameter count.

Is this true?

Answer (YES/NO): NO